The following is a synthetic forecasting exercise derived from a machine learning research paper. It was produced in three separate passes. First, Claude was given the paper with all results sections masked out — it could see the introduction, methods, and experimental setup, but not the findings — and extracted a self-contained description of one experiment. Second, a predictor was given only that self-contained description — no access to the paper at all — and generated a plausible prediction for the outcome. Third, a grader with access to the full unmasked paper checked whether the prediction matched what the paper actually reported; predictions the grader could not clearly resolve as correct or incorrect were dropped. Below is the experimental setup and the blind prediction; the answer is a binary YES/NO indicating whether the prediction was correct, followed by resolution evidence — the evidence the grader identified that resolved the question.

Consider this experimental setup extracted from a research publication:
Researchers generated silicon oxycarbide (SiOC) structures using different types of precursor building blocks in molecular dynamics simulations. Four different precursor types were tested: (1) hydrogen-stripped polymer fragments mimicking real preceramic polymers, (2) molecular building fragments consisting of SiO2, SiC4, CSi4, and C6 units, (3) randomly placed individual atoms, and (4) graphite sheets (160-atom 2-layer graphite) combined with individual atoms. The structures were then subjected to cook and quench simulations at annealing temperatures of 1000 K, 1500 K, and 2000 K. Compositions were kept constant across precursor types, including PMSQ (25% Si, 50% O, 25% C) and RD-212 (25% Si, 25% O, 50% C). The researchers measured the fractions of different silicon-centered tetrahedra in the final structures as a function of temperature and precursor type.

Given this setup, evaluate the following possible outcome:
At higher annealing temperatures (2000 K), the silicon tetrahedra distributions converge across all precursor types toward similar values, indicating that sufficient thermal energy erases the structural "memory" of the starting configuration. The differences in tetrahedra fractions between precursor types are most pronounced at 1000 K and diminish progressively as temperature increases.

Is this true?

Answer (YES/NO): NO